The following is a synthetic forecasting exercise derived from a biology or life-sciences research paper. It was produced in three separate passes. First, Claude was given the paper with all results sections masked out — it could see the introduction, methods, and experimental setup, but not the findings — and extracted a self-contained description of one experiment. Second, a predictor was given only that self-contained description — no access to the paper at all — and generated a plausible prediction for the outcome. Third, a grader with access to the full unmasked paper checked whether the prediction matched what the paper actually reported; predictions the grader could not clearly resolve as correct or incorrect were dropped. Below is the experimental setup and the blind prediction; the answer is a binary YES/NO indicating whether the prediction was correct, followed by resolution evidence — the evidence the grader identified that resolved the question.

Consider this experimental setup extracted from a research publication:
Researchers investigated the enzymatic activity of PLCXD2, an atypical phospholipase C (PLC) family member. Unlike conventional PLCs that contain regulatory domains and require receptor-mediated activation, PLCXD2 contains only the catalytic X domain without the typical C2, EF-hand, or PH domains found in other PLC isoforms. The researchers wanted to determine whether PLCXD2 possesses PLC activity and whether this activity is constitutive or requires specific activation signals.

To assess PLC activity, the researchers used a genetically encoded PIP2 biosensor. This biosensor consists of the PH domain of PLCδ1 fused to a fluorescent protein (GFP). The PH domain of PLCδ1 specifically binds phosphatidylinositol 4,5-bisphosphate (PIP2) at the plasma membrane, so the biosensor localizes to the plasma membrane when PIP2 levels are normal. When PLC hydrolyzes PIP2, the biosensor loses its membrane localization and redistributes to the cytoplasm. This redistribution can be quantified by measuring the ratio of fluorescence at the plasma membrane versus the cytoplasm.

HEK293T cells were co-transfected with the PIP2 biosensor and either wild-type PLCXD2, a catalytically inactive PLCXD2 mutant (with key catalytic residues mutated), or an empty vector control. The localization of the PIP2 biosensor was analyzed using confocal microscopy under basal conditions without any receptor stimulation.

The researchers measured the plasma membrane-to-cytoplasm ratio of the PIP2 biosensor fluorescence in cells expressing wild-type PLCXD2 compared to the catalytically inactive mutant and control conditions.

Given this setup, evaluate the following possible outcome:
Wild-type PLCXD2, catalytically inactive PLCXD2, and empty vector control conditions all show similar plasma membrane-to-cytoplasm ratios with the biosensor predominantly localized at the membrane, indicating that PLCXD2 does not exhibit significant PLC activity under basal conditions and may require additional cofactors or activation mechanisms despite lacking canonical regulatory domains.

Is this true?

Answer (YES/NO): NO